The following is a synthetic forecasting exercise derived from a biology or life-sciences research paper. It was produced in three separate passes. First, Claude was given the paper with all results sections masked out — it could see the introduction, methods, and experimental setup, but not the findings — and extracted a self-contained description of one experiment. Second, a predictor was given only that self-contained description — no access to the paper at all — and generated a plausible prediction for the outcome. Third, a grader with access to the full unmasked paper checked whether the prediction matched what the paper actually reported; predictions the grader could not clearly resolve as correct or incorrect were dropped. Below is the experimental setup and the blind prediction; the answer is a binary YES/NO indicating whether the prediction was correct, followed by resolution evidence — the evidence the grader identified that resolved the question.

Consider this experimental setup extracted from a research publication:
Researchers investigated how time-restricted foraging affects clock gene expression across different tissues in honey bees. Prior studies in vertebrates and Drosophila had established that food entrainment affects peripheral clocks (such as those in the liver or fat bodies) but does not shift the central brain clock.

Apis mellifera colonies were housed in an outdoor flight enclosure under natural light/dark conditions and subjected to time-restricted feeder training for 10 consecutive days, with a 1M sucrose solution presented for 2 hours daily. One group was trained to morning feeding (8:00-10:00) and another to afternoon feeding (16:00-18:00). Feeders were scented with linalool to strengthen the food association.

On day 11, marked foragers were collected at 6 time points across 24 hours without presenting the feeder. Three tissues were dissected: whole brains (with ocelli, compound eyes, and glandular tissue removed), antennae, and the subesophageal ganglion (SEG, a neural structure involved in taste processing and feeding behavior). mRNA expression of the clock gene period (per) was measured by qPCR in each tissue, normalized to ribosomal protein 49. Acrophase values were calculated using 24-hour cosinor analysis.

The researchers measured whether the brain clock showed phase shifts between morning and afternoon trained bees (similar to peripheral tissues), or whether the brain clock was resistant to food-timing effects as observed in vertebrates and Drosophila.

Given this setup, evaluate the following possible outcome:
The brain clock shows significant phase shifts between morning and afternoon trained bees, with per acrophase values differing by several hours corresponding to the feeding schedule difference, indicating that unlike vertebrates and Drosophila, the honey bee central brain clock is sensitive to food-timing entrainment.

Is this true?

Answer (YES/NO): YES